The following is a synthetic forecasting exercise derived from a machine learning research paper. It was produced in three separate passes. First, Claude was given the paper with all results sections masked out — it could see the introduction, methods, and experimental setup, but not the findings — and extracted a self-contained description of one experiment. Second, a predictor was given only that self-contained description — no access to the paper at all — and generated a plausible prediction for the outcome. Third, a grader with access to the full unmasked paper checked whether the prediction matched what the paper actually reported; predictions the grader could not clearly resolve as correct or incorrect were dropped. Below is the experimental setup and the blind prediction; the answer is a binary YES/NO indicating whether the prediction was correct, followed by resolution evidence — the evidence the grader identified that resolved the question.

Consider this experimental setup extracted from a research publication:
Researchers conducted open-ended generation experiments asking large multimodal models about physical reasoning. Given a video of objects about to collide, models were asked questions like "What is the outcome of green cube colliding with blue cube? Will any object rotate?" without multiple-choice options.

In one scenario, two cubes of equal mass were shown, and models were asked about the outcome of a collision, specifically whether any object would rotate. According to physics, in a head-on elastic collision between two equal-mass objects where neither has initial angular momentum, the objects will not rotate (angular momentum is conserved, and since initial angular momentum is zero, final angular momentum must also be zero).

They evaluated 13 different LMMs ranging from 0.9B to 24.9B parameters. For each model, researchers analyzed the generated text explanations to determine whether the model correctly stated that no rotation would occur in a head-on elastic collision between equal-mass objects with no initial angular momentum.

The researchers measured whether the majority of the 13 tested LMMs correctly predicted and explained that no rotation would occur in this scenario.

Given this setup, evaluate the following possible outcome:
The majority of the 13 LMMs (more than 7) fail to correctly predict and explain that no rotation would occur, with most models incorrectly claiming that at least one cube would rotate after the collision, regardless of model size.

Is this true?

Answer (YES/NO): NO